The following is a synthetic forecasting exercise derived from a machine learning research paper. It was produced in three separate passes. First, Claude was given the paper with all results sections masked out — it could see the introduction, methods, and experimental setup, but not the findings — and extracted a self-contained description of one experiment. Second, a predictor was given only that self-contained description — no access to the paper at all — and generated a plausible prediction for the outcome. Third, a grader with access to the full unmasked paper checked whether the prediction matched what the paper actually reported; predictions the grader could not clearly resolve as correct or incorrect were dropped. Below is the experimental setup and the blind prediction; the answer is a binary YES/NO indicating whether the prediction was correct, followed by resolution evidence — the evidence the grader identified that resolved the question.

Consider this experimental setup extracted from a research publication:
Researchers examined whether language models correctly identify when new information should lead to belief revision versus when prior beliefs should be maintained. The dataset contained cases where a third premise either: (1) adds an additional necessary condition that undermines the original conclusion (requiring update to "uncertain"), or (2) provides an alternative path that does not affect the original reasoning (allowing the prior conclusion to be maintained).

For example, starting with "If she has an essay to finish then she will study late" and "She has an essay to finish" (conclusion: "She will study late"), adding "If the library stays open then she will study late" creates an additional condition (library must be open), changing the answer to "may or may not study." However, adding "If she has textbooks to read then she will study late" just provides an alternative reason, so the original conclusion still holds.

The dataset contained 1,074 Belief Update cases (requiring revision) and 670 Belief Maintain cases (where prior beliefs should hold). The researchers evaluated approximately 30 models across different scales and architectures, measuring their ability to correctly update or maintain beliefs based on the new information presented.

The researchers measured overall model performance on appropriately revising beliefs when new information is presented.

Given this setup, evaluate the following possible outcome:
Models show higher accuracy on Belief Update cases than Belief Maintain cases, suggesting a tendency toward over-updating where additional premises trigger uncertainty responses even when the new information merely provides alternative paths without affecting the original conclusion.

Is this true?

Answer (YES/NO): NO